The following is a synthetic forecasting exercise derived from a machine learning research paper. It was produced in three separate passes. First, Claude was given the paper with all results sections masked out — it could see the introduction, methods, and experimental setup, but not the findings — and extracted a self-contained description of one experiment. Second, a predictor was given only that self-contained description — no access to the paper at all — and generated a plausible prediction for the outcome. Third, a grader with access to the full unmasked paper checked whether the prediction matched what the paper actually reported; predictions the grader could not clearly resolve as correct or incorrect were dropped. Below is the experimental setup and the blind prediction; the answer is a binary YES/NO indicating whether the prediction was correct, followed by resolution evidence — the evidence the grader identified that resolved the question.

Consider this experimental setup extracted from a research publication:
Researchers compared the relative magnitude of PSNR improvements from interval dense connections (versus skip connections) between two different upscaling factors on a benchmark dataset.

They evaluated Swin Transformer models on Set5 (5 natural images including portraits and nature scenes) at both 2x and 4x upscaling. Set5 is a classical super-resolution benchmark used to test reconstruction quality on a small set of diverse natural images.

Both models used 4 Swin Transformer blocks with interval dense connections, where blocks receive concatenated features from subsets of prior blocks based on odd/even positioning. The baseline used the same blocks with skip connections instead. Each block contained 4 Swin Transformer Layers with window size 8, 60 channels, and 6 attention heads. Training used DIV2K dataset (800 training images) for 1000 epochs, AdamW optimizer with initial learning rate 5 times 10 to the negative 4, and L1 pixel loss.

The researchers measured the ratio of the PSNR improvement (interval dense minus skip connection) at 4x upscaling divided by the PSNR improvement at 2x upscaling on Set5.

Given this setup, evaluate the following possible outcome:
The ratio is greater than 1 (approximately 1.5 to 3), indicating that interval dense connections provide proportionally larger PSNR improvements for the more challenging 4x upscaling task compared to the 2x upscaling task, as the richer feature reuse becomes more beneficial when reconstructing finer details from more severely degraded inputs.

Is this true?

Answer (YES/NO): NO